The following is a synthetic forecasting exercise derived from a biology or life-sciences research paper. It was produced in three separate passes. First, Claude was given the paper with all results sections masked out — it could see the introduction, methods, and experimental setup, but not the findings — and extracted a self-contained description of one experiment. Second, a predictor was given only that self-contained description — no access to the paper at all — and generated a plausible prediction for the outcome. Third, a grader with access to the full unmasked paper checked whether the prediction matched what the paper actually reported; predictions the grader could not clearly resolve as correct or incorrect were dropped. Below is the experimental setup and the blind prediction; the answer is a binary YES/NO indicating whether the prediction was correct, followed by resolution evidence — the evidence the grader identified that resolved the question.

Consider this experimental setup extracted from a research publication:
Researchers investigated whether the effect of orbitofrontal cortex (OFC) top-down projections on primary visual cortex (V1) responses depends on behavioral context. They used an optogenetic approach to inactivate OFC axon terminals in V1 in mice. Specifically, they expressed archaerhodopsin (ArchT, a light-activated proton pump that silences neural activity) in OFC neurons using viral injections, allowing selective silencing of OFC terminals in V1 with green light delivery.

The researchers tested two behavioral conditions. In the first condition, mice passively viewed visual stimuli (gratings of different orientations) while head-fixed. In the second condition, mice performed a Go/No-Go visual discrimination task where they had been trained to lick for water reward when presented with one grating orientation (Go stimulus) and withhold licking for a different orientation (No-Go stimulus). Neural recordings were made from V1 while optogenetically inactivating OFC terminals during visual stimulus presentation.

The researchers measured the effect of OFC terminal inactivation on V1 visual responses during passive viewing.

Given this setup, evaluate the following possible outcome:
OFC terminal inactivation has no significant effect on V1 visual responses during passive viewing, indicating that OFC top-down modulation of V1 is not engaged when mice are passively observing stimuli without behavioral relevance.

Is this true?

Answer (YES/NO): YES